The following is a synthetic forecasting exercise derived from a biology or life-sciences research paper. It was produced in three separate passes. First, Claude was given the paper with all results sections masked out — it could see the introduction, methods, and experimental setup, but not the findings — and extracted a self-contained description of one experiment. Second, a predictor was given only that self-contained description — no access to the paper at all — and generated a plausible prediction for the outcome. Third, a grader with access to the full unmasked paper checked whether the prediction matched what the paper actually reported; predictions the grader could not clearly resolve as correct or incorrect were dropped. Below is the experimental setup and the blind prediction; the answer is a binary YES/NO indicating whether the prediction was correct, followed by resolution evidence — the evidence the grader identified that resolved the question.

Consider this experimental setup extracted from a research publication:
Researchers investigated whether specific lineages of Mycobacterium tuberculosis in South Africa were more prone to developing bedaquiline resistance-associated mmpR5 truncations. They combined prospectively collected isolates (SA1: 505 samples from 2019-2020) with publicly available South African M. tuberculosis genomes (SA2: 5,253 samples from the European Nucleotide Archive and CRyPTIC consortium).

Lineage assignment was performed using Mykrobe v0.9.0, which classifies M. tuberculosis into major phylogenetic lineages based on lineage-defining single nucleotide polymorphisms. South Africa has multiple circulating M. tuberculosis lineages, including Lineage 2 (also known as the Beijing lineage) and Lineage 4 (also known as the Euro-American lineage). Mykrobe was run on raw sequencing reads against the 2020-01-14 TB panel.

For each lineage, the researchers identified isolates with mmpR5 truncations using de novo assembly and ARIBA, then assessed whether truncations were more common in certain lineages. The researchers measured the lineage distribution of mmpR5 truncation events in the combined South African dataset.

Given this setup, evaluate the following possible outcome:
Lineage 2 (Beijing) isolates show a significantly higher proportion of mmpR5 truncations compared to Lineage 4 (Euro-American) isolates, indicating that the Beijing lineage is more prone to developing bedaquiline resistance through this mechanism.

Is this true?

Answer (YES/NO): NO